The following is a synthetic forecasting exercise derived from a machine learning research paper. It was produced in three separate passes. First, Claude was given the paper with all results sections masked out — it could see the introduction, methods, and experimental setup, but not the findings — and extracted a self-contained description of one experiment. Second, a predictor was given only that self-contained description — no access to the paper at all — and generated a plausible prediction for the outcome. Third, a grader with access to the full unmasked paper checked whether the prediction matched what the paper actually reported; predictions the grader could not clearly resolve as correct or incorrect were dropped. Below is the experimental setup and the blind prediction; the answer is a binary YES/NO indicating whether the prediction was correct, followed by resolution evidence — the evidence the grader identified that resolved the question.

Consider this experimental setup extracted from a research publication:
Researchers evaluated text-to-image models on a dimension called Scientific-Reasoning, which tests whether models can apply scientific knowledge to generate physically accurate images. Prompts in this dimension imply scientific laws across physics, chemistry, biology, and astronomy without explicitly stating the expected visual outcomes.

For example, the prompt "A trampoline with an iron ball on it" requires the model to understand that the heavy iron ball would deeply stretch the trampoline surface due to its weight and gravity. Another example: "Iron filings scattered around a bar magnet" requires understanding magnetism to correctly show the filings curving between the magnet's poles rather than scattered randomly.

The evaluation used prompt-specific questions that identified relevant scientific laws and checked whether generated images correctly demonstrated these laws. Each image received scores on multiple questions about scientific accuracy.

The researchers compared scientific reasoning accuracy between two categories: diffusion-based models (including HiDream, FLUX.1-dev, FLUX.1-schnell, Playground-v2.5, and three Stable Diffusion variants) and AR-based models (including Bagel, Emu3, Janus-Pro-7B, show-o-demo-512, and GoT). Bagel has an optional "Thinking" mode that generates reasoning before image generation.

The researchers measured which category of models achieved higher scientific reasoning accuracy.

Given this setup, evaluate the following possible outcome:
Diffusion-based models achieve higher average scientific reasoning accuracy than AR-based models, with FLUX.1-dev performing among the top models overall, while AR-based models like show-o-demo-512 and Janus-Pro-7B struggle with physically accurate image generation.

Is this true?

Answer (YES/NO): YES